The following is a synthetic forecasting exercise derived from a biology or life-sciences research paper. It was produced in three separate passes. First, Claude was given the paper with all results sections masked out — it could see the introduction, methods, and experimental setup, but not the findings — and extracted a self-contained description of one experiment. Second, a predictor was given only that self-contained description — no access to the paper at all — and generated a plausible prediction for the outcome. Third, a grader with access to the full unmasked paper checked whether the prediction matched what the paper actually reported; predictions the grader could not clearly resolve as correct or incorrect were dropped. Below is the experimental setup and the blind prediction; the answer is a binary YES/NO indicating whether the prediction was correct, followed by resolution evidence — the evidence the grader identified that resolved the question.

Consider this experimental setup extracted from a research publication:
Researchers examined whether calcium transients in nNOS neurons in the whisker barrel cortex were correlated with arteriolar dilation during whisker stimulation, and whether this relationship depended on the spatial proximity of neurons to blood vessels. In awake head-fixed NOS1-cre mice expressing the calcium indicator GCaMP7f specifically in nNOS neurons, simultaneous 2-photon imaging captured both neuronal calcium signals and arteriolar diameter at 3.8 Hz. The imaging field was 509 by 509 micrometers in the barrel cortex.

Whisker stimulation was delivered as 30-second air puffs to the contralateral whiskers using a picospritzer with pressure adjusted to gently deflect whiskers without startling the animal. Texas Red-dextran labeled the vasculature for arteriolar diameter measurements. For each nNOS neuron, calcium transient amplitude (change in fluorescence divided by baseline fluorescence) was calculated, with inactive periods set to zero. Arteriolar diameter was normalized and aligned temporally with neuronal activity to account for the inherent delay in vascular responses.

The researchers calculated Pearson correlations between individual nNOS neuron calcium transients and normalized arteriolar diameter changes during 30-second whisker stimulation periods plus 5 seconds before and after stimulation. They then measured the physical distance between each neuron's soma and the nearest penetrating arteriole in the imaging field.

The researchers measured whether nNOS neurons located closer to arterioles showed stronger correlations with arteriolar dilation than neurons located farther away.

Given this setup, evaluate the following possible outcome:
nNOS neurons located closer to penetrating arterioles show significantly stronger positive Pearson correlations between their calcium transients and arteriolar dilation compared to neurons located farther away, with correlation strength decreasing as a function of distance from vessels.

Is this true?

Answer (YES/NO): NO